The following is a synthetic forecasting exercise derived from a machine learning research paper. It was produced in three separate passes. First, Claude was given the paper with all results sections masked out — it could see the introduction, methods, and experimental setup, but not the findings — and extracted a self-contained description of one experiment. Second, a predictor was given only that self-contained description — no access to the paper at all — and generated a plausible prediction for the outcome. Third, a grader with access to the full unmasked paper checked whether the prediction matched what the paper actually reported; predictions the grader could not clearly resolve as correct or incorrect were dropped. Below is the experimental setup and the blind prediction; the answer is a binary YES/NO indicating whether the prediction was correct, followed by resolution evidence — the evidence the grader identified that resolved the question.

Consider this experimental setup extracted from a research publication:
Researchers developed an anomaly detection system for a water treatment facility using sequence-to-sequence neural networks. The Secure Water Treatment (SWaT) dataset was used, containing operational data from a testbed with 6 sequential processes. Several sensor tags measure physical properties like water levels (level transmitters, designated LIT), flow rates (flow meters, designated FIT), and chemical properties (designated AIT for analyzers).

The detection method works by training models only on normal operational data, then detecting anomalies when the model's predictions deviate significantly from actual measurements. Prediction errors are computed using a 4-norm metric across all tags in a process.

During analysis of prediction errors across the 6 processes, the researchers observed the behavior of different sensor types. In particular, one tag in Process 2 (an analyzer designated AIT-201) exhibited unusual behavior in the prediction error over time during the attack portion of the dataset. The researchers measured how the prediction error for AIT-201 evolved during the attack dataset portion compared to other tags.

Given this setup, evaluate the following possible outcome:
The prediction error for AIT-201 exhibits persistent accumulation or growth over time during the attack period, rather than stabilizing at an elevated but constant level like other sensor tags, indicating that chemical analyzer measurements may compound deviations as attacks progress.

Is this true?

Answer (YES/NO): YES